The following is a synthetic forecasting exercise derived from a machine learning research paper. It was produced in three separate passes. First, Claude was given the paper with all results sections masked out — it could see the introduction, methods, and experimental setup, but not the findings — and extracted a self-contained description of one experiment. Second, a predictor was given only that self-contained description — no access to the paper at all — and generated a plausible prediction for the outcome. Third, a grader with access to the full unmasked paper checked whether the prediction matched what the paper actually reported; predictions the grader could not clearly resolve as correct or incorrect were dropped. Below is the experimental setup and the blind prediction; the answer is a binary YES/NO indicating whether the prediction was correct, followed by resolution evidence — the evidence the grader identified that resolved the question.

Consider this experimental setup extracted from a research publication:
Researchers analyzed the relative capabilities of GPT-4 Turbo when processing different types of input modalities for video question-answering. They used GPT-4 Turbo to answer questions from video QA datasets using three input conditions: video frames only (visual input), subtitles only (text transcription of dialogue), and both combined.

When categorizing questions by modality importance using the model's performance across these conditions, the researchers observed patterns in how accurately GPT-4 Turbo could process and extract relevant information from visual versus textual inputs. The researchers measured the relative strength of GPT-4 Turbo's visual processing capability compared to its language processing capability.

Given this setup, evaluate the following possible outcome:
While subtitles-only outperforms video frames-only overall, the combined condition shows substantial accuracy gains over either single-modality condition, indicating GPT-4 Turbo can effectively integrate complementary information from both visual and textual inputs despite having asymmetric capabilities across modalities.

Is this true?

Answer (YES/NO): NO